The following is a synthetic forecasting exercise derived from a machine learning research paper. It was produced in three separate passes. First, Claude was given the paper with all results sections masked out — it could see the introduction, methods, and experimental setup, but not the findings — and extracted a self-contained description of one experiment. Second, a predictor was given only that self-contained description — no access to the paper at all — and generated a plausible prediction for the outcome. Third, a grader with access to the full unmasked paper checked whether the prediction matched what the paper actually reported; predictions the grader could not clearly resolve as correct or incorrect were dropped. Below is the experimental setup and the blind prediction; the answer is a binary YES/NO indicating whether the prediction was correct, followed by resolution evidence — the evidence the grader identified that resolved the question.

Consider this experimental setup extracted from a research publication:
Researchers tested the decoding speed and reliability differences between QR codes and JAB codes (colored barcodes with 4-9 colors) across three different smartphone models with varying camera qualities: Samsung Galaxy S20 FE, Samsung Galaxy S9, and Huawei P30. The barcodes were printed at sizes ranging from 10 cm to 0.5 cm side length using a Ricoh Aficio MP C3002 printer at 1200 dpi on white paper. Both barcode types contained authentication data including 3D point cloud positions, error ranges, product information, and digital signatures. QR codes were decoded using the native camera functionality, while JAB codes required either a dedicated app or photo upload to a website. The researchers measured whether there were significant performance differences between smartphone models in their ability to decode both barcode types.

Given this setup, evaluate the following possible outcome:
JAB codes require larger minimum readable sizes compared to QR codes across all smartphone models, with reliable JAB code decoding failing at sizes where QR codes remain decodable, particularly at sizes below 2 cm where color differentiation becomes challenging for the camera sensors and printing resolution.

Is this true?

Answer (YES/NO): NO